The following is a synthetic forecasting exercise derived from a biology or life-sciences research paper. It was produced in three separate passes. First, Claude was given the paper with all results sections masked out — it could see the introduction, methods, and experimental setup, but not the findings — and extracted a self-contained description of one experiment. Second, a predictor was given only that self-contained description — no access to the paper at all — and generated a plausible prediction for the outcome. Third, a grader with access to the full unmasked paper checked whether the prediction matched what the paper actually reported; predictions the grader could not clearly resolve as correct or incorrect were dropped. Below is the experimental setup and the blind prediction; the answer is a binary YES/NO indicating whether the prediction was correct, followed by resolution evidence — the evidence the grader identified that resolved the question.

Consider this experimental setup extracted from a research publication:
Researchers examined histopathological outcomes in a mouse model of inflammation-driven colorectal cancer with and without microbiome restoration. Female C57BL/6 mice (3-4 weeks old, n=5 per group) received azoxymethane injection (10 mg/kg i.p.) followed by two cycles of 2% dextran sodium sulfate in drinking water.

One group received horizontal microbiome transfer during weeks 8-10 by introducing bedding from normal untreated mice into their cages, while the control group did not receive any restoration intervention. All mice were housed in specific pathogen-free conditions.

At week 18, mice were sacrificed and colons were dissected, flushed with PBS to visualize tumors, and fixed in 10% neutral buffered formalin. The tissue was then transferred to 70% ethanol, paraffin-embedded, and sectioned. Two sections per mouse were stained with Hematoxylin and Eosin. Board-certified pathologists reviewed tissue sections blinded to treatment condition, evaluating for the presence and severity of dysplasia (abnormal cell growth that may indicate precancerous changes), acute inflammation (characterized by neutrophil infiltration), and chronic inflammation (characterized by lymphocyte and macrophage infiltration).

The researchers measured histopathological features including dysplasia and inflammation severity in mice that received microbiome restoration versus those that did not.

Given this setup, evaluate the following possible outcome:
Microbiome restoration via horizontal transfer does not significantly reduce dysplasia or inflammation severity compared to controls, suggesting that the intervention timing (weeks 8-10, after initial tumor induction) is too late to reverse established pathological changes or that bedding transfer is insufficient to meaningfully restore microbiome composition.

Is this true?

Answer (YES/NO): YES